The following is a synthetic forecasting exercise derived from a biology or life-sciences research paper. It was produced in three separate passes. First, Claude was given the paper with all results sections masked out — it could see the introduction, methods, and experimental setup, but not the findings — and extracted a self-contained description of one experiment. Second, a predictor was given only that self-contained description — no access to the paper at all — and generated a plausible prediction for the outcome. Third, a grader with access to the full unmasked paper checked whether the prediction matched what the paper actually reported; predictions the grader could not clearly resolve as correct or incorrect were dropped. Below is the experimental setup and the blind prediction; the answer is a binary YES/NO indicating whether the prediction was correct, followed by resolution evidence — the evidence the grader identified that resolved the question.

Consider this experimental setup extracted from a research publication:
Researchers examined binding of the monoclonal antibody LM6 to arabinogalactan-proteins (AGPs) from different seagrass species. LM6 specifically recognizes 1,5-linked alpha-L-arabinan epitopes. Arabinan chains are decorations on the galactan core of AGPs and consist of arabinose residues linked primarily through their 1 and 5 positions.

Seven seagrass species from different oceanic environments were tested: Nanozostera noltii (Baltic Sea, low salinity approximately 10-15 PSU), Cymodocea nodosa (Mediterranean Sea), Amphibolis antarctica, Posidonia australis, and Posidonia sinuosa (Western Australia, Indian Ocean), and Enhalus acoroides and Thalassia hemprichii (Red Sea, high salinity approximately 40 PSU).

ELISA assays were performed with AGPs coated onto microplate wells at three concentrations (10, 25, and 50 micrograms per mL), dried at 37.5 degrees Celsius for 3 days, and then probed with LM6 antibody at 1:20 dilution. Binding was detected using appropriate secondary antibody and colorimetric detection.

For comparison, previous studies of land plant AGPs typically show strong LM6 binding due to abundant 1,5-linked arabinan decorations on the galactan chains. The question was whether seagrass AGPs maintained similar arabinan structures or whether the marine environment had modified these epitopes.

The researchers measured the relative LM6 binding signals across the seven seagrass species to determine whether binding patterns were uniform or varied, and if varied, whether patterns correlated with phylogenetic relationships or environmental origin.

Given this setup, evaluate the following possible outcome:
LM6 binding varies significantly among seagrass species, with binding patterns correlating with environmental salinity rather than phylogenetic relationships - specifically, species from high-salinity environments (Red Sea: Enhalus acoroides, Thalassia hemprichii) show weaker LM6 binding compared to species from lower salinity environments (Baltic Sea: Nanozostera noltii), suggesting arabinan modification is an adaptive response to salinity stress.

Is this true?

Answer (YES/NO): NO